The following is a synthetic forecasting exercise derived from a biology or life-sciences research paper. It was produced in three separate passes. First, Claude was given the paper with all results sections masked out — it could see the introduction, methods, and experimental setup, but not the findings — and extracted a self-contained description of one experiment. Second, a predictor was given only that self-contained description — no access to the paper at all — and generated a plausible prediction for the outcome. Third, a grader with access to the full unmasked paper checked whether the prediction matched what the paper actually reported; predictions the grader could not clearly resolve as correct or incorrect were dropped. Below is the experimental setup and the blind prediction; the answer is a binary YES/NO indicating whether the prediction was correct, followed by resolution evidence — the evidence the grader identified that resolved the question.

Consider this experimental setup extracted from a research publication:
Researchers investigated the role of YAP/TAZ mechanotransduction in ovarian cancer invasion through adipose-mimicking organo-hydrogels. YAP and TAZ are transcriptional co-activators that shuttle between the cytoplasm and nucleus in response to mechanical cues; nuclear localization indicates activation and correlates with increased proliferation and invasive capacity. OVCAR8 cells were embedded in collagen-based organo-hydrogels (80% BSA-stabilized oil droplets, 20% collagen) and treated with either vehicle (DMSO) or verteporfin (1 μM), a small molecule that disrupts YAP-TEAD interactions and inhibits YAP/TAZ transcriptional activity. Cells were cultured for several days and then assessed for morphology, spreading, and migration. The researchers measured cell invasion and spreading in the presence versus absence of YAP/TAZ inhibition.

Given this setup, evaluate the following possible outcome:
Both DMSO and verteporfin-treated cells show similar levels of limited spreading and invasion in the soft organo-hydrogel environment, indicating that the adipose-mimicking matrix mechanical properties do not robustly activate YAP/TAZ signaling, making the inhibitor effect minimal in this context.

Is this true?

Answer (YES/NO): NO